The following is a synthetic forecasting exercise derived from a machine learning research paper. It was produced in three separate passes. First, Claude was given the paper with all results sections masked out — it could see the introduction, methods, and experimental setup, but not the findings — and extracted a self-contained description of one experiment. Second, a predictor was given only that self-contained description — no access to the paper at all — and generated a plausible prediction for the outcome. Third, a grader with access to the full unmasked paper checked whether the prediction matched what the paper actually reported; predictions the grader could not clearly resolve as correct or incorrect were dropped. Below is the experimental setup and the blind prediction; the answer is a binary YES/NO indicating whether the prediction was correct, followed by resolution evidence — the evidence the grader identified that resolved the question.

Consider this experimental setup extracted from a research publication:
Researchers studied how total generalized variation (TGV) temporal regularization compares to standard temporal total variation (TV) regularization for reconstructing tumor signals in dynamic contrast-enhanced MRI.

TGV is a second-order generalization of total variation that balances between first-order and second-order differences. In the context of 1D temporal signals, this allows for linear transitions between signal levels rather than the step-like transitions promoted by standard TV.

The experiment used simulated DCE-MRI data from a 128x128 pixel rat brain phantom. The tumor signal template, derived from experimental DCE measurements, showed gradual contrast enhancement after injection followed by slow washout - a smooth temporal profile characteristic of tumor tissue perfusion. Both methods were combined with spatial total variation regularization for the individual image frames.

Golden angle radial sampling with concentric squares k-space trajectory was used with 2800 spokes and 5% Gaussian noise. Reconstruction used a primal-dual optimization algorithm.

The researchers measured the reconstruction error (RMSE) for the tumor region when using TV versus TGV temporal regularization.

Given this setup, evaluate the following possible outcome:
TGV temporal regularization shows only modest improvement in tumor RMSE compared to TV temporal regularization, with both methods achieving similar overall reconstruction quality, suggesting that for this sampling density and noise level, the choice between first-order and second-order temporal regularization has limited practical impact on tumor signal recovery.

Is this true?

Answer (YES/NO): NO